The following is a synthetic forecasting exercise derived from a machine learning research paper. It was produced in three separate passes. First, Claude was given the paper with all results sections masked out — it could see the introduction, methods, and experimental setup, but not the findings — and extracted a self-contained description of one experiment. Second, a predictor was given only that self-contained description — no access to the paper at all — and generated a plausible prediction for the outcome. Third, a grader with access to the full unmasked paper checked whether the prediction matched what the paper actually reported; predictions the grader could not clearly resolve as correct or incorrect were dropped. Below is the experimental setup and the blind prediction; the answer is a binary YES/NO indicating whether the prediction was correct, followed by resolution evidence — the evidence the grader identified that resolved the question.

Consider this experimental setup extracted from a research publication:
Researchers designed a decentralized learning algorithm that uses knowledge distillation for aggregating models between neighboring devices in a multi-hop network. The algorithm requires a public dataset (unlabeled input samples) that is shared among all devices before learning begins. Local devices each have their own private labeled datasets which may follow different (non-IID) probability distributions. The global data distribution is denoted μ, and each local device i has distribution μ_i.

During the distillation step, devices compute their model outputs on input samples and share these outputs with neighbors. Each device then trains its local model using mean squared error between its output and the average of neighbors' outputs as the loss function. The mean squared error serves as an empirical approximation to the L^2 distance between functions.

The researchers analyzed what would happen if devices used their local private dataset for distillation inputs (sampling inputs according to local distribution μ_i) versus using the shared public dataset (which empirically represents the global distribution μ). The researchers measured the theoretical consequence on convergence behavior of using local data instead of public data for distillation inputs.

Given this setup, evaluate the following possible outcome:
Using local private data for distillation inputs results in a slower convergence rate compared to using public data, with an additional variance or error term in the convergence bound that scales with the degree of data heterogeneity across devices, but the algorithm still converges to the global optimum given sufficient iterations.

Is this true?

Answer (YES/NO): NO